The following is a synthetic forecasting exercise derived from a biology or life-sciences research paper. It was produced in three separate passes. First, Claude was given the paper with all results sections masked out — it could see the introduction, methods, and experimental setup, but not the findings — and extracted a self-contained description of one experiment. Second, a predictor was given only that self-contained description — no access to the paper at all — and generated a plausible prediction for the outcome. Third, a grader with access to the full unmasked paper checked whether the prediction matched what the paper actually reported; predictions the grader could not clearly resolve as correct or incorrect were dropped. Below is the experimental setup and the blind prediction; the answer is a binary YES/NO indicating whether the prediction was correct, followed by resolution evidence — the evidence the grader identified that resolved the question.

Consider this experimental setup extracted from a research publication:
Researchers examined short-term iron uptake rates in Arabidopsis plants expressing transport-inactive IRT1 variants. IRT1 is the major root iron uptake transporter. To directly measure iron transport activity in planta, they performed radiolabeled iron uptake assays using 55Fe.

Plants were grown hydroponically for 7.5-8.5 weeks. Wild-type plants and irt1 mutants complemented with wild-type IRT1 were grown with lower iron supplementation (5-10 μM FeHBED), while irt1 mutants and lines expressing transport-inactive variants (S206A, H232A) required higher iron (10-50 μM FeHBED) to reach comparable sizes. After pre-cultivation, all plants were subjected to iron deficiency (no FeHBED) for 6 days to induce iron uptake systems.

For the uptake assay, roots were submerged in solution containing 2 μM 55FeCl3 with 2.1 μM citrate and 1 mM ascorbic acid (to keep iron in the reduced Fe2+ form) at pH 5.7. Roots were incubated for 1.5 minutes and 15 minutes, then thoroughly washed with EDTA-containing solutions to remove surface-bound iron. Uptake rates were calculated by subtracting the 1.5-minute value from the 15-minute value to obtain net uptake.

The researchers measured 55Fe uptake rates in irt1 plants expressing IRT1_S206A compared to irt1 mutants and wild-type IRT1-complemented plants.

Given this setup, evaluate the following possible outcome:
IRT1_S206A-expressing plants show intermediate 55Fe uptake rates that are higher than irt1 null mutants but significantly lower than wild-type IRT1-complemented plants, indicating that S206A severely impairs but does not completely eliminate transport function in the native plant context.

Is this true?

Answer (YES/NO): NO